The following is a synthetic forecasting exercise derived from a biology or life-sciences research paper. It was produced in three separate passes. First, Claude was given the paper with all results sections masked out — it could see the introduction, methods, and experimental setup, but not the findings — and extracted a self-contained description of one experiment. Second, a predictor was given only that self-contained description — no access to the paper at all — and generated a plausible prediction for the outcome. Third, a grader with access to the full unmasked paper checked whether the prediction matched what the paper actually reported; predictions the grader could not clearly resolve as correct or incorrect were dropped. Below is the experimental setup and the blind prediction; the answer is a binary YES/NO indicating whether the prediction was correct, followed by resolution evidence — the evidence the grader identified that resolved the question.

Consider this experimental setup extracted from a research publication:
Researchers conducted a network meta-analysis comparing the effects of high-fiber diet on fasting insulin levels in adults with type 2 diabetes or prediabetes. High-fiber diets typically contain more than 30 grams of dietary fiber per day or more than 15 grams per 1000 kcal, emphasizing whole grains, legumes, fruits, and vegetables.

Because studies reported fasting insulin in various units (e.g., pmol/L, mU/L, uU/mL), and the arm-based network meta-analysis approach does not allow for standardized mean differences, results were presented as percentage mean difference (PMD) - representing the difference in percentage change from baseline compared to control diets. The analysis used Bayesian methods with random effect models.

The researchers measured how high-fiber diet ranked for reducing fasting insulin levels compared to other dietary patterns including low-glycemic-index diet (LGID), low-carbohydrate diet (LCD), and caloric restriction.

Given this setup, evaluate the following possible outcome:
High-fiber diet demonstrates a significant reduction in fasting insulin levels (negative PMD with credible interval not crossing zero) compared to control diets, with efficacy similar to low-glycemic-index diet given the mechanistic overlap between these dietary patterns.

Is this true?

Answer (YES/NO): NO